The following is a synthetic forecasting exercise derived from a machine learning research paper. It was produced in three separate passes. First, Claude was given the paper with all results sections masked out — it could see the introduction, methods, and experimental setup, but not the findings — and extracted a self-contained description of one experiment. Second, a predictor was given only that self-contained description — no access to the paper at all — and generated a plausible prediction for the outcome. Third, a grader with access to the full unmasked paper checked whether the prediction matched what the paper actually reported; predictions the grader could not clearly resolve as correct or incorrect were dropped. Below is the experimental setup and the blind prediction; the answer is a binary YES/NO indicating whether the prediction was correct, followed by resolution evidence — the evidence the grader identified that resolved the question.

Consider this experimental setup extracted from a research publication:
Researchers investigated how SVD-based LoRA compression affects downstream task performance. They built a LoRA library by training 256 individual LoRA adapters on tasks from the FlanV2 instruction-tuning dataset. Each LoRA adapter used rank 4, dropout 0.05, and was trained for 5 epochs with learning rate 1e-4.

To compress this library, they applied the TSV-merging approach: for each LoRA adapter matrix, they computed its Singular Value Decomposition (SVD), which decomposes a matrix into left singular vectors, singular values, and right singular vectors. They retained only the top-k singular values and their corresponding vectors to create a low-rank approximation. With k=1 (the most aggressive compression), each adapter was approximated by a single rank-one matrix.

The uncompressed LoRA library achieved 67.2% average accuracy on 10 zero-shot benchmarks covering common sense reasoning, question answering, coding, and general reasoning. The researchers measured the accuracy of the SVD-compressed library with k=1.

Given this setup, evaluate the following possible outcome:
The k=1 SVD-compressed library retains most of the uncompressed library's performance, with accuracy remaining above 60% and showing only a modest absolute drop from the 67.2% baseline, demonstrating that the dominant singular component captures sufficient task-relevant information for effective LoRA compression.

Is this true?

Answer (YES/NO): YES